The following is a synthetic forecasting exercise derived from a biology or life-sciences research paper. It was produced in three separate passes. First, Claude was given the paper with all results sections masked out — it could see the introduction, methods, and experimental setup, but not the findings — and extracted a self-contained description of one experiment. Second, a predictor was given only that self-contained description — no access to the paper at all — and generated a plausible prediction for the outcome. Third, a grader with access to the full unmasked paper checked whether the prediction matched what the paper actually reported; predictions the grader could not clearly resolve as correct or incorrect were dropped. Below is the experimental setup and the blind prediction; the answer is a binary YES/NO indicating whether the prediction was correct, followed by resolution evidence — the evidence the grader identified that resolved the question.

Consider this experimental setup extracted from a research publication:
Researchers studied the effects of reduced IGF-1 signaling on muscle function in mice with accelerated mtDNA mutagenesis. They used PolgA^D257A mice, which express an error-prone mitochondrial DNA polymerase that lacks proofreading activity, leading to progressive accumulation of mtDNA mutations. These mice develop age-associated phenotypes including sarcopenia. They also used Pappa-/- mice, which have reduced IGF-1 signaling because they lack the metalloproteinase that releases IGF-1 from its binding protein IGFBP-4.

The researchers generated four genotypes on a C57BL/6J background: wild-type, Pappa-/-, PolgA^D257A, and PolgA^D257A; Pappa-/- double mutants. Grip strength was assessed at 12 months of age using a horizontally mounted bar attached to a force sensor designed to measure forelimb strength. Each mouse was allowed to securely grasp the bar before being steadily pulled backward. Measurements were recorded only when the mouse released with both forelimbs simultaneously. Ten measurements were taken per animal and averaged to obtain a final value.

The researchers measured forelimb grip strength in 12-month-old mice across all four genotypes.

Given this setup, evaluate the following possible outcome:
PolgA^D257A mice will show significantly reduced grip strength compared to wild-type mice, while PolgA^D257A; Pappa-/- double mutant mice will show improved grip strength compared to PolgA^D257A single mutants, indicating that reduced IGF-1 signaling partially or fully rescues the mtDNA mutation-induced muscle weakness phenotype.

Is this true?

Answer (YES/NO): NO